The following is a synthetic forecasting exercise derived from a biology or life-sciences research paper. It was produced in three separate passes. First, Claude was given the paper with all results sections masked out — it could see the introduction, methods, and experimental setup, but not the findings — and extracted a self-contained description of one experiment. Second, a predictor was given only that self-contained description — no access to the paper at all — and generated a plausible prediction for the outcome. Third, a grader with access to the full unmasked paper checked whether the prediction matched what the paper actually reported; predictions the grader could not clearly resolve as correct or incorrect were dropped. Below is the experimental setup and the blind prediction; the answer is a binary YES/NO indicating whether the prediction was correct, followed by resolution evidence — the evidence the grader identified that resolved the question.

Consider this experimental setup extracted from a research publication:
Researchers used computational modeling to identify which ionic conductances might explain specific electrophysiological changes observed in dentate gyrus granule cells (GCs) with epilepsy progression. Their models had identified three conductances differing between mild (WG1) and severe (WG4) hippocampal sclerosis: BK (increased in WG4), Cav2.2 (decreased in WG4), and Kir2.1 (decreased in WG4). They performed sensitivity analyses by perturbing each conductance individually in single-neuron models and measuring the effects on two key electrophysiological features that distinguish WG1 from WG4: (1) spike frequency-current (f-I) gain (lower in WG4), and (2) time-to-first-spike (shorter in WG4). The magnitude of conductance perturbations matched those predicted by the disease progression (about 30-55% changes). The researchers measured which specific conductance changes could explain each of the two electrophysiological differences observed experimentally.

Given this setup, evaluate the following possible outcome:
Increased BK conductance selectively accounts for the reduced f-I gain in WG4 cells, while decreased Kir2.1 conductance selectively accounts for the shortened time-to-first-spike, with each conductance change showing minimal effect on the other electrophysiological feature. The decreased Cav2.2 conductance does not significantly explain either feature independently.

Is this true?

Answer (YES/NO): NO